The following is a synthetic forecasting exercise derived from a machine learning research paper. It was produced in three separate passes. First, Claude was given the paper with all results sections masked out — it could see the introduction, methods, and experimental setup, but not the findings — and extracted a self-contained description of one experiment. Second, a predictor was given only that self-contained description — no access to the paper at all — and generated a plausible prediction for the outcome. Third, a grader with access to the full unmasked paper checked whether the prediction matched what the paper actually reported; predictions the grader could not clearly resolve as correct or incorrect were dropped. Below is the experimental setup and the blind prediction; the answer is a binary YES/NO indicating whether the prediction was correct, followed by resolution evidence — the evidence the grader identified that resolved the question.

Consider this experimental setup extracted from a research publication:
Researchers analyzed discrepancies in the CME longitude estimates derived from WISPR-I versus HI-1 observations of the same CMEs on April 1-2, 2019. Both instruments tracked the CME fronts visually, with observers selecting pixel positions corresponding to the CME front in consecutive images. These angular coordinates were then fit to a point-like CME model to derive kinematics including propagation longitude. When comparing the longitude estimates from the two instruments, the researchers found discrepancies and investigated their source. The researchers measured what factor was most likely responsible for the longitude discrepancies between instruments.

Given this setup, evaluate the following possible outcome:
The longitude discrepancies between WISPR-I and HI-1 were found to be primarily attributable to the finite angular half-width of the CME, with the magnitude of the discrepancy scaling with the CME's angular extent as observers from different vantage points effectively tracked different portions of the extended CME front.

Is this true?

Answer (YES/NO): NO